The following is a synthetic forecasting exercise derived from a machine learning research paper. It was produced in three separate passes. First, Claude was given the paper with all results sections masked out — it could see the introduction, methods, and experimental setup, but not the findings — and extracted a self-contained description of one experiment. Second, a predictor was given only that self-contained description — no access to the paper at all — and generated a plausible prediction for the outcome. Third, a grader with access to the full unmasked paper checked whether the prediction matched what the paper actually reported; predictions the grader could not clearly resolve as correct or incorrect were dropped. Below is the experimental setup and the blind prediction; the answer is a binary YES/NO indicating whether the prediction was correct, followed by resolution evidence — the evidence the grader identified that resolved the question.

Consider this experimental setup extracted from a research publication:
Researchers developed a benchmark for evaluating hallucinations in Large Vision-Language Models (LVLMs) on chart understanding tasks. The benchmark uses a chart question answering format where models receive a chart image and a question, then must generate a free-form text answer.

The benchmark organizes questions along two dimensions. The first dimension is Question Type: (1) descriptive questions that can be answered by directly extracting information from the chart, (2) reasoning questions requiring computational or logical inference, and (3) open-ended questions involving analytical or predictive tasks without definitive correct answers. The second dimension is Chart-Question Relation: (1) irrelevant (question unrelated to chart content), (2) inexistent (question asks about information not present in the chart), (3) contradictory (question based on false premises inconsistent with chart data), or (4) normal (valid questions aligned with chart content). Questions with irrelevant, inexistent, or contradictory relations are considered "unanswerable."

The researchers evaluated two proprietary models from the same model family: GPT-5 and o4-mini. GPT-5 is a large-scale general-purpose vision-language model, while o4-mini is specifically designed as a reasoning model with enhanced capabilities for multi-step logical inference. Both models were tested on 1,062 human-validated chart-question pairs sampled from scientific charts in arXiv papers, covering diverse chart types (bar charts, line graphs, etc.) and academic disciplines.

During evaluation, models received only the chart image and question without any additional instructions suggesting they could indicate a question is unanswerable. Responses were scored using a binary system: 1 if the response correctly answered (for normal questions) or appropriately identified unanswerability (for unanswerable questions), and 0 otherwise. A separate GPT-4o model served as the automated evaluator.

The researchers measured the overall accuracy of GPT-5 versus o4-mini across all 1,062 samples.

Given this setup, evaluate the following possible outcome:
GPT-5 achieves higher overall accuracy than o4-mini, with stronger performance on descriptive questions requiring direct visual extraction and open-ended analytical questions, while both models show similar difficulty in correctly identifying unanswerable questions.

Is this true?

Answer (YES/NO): NO